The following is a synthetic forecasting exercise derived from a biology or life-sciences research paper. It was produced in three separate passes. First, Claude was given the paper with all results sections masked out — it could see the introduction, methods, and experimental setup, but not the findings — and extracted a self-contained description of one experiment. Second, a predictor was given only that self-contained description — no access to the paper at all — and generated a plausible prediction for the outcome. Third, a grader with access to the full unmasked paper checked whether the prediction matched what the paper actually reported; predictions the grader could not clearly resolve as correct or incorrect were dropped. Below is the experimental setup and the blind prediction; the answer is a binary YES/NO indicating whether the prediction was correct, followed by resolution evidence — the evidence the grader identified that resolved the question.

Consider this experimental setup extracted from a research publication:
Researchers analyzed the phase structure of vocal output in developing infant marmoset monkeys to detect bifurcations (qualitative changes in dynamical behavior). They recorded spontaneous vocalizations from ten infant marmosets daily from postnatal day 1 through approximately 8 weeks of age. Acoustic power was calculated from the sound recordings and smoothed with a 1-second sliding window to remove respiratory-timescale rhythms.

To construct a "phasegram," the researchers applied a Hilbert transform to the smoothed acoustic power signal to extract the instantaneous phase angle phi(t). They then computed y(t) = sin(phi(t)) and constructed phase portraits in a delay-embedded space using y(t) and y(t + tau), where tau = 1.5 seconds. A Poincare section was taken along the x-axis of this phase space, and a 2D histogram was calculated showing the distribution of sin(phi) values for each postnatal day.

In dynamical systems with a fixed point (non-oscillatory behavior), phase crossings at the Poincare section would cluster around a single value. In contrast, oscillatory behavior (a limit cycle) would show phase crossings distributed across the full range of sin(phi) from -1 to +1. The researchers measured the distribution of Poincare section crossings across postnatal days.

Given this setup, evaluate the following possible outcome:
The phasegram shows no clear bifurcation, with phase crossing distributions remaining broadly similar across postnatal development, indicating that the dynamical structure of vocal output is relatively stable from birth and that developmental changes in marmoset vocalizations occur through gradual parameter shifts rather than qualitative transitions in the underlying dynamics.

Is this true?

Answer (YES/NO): NO